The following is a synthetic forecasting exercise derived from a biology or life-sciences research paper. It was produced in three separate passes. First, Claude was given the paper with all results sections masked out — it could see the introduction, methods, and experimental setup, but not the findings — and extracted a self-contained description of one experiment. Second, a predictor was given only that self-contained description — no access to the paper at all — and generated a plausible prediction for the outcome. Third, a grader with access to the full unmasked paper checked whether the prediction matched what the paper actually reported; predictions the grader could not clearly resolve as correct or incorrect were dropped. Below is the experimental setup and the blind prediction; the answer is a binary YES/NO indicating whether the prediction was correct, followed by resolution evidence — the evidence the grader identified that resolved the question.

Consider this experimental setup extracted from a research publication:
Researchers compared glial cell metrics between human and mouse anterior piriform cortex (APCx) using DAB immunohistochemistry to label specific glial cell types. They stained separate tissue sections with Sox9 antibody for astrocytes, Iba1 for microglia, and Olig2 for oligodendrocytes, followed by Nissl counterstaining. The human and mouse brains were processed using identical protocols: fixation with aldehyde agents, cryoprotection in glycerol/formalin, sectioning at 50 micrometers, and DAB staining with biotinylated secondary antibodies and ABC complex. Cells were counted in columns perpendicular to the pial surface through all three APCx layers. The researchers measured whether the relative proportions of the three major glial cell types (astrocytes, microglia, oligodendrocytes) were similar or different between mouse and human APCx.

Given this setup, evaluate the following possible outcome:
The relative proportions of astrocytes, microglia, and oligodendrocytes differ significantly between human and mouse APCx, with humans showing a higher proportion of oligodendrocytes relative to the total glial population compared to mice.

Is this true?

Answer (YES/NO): NO